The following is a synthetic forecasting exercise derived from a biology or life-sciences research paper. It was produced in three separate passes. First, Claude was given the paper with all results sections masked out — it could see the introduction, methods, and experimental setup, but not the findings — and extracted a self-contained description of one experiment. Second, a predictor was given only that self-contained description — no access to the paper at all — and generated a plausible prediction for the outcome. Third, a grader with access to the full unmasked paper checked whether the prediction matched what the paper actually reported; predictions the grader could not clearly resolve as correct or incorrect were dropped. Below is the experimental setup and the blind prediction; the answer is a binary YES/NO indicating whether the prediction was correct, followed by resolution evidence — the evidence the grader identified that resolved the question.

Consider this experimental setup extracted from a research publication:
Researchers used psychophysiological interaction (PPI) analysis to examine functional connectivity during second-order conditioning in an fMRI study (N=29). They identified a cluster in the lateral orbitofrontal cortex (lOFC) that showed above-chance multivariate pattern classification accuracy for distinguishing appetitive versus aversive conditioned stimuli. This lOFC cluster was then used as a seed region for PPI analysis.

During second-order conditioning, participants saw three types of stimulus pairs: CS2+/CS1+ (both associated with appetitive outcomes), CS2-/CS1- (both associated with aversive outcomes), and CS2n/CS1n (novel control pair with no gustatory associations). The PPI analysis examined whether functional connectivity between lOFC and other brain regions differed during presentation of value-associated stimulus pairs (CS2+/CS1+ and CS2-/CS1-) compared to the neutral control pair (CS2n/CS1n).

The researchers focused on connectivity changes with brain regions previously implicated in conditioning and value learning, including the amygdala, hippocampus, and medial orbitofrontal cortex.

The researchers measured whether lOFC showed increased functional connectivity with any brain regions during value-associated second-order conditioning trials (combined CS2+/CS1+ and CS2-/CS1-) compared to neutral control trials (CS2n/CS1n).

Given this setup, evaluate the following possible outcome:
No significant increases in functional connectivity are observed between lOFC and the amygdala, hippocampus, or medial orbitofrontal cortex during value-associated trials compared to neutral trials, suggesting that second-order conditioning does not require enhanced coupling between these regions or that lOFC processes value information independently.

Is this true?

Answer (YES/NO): NO